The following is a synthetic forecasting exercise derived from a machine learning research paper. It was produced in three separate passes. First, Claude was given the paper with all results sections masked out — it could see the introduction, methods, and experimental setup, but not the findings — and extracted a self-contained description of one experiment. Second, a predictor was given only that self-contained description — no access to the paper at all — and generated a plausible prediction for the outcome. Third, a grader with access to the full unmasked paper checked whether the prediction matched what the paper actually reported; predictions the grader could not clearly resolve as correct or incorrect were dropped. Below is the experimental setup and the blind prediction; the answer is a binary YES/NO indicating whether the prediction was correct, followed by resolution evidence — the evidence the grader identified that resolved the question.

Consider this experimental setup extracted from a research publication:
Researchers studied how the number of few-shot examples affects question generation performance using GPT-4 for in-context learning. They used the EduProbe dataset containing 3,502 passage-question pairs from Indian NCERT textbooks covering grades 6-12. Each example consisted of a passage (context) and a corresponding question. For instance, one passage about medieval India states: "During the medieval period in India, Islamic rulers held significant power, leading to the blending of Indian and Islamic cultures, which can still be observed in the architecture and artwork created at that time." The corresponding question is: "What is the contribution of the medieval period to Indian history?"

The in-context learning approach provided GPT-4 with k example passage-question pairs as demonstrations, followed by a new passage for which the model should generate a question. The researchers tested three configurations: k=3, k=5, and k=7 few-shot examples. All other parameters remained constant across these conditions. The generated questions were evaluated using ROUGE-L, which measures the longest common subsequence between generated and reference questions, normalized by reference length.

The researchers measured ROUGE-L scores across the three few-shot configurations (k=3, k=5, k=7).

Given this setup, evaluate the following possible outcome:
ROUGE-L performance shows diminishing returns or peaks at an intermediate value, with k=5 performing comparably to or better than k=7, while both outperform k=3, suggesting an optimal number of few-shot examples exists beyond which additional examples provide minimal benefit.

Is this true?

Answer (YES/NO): NO